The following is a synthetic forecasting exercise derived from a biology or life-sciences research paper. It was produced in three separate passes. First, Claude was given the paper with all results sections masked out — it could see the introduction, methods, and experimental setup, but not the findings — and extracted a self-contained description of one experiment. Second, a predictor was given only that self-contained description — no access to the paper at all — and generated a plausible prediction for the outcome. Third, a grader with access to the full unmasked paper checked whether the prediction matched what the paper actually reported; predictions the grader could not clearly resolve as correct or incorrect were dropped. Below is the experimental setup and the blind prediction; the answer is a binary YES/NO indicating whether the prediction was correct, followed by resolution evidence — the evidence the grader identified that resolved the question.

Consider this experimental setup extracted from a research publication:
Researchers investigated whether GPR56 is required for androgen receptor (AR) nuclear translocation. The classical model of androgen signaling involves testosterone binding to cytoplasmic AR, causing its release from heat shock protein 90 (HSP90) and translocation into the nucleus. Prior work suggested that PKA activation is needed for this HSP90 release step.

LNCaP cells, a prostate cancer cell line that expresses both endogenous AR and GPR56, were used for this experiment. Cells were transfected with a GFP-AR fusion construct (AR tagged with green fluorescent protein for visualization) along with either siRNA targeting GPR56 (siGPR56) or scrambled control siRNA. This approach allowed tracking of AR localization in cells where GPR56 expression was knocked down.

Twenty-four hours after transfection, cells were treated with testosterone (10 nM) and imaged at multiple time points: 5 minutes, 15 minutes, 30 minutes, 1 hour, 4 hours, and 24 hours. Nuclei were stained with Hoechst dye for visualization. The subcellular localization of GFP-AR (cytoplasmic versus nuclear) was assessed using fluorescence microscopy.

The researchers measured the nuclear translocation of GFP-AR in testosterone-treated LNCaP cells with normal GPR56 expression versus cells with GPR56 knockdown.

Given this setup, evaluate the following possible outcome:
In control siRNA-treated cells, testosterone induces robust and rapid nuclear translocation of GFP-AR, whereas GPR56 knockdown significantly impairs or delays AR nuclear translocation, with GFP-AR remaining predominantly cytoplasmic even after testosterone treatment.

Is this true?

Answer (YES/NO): YES